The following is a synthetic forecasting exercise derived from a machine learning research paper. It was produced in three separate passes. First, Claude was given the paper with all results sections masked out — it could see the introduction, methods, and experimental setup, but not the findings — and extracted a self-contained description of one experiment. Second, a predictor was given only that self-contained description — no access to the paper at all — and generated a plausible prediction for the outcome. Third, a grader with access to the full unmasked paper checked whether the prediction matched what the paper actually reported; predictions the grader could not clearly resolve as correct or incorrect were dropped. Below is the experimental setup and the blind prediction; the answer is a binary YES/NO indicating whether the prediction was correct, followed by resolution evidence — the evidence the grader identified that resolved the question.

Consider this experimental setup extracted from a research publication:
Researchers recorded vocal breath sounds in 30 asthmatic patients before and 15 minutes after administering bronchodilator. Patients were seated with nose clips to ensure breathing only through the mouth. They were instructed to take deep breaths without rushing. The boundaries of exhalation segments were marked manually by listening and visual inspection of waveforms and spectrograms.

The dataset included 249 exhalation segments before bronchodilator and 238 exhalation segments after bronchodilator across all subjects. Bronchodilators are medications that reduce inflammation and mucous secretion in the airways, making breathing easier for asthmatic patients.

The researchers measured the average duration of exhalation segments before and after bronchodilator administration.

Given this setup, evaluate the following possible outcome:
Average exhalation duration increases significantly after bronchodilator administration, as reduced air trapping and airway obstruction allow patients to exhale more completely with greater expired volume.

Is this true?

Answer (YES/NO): NO